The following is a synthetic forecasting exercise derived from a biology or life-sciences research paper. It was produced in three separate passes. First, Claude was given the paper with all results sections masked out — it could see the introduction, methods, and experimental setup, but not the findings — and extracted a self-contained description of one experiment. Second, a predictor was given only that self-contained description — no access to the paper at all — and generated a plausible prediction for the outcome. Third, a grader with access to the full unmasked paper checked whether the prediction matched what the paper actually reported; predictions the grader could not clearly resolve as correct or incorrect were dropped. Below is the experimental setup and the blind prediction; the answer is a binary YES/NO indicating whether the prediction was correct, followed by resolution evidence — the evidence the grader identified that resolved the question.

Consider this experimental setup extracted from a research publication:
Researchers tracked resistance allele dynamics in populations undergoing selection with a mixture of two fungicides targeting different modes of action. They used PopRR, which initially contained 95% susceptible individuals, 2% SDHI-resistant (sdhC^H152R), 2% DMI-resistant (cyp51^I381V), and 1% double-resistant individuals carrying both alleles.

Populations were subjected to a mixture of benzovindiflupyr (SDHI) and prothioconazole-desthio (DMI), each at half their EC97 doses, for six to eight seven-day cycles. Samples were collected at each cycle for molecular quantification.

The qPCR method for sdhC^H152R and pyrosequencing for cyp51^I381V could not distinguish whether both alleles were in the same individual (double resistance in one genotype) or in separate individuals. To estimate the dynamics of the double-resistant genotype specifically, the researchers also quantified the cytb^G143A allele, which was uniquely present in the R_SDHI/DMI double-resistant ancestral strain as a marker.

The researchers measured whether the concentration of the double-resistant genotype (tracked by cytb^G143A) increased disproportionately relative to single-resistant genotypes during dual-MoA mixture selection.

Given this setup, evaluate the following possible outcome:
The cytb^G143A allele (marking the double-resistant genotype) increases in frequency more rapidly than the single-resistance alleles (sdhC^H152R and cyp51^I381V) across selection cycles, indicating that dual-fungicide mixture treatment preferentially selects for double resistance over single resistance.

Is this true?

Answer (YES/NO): YES